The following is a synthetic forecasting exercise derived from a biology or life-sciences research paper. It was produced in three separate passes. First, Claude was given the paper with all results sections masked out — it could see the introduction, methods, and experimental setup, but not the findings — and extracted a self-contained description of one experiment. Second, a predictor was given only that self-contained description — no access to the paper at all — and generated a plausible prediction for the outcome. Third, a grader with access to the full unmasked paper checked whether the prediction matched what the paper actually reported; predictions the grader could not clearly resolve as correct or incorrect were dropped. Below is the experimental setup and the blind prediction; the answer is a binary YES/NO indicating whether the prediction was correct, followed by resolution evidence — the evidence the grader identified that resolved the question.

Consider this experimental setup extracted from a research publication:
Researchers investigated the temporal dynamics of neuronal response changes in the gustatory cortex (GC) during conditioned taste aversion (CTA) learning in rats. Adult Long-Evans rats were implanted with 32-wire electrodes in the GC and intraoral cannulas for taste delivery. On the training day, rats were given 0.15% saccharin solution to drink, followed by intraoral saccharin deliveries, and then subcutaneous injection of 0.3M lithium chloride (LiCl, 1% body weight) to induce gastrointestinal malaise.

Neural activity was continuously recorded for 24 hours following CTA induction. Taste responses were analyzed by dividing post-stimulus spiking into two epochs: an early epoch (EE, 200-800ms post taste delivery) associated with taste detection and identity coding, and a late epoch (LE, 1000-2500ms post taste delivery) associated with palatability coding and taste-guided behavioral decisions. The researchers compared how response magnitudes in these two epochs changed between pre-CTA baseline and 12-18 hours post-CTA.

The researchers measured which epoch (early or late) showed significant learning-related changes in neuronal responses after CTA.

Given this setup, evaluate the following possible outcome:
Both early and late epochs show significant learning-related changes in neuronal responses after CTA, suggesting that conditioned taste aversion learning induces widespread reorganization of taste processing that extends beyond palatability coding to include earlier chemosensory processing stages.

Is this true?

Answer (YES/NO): NO